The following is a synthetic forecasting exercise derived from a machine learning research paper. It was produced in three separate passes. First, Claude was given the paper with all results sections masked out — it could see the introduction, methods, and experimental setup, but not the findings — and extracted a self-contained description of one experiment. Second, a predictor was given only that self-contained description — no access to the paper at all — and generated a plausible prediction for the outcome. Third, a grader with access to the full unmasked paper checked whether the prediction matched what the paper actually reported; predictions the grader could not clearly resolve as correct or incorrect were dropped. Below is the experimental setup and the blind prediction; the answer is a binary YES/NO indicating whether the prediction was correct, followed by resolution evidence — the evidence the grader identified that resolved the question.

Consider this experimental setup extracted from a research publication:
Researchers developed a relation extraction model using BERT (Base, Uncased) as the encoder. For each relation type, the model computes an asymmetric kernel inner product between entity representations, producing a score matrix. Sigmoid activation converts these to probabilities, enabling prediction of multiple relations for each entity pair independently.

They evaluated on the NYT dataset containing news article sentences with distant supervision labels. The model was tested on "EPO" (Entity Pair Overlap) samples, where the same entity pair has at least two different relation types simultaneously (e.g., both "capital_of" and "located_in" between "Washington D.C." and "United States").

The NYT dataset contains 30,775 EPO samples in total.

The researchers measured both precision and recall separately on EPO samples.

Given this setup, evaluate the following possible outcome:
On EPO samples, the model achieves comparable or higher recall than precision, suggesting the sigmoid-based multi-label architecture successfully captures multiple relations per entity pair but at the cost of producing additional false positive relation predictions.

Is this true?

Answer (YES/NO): NO